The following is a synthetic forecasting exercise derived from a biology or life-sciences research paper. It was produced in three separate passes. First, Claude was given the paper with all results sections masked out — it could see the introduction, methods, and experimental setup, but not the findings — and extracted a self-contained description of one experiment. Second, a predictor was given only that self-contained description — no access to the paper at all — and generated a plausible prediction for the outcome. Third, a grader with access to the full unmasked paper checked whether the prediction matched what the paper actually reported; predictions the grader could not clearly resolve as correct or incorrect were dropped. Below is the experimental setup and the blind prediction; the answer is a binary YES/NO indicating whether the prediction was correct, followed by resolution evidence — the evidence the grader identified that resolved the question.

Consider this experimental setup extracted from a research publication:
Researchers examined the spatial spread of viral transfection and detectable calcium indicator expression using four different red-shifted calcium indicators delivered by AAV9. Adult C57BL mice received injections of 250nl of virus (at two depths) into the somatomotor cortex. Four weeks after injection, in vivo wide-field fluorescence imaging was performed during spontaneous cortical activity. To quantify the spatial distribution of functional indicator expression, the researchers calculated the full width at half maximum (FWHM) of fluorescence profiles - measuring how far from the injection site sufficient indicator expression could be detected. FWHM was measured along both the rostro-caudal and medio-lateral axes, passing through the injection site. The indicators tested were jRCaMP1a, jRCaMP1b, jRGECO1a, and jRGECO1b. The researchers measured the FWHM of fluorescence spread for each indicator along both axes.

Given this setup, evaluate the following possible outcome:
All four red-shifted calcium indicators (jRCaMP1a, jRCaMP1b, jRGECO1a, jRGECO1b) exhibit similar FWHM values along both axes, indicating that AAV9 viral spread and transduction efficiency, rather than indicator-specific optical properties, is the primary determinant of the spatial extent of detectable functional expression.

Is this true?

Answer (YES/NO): NO